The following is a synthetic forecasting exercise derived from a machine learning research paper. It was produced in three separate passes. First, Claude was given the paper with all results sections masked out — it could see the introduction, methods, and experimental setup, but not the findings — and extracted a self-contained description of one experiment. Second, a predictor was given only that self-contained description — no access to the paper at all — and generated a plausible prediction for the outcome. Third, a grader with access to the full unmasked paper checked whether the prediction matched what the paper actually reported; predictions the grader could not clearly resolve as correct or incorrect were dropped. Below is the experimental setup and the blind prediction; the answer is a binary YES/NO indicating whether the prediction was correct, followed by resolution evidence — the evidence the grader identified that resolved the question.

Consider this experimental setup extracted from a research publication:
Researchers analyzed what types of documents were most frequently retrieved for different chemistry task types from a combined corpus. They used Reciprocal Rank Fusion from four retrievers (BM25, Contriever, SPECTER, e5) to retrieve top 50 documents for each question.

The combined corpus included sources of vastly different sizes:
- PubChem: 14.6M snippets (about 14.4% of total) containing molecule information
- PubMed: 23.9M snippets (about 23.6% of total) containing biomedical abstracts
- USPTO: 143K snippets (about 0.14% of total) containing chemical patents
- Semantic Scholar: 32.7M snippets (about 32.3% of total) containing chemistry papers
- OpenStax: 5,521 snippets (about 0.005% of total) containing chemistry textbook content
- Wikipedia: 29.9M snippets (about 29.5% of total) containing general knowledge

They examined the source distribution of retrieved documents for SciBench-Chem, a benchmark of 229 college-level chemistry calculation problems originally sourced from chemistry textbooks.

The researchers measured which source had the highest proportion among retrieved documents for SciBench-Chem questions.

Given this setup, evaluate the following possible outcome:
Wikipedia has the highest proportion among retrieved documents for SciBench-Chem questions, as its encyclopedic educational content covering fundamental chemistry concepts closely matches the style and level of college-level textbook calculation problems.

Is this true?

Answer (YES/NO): NO